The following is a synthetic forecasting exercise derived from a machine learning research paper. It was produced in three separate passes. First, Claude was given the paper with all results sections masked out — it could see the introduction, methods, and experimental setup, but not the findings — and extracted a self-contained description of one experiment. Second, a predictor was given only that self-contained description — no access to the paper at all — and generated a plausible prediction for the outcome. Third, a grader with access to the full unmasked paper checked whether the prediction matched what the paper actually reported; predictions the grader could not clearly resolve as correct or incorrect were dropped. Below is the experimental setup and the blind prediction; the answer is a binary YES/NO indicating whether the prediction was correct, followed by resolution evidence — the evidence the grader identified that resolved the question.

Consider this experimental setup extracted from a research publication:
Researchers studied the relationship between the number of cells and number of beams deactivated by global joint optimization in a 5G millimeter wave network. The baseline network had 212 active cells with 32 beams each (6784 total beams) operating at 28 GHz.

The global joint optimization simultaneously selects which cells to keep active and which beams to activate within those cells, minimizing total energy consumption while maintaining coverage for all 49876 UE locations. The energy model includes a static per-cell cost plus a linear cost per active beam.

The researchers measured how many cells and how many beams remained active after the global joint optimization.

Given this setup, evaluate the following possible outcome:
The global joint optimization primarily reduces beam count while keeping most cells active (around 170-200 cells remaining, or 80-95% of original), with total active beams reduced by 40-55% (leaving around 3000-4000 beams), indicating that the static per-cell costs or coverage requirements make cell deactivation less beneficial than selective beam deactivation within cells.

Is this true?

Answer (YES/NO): NO